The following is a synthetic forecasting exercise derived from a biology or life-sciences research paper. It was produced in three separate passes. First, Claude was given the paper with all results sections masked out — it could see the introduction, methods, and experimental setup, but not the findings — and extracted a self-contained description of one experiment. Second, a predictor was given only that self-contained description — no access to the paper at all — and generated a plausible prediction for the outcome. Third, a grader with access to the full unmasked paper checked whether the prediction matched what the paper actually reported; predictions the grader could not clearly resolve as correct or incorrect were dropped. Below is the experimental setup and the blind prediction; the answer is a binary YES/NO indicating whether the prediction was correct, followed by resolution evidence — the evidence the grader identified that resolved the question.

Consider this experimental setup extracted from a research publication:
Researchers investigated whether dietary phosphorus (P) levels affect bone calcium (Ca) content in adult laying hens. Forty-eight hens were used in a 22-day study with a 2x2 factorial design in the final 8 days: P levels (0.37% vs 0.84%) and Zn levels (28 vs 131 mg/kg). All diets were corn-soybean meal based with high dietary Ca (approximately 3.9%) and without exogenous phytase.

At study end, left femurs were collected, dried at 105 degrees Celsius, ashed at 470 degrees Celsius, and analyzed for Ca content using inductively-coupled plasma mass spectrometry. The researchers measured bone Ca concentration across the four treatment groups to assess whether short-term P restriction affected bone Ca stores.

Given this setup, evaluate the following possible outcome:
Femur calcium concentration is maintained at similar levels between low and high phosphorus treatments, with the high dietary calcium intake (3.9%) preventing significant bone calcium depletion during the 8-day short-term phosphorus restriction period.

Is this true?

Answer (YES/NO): NO